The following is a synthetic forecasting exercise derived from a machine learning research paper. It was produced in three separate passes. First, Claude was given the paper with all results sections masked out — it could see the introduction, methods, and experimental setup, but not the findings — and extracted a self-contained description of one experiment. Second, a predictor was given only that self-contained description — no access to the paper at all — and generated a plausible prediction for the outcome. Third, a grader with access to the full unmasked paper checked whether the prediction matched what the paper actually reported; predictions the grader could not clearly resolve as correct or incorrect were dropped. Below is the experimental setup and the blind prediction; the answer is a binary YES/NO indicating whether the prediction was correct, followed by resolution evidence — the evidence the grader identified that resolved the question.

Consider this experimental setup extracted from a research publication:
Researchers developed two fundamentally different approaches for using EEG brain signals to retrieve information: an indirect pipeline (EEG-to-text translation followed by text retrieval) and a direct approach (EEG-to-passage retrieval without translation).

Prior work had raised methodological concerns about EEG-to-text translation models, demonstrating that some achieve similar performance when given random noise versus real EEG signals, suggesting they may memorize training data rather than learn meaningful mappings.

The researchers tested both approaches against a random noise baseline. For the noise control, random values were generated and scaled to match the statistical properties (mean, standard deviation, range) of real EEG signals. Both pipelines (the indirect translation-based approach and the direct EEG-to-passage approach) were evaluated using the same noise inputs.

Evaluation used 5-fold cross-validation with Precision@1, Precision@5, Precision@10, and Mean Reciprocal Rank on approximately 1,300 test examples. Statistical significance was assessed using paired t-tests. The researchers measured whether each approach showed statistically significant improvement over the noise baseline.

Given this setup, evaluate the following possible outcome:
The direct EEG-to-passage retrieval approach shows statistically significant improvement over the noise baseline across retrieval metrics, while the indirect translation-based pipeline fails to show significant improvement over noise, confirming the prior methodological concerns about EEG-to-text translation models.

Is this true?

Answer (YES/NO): YES